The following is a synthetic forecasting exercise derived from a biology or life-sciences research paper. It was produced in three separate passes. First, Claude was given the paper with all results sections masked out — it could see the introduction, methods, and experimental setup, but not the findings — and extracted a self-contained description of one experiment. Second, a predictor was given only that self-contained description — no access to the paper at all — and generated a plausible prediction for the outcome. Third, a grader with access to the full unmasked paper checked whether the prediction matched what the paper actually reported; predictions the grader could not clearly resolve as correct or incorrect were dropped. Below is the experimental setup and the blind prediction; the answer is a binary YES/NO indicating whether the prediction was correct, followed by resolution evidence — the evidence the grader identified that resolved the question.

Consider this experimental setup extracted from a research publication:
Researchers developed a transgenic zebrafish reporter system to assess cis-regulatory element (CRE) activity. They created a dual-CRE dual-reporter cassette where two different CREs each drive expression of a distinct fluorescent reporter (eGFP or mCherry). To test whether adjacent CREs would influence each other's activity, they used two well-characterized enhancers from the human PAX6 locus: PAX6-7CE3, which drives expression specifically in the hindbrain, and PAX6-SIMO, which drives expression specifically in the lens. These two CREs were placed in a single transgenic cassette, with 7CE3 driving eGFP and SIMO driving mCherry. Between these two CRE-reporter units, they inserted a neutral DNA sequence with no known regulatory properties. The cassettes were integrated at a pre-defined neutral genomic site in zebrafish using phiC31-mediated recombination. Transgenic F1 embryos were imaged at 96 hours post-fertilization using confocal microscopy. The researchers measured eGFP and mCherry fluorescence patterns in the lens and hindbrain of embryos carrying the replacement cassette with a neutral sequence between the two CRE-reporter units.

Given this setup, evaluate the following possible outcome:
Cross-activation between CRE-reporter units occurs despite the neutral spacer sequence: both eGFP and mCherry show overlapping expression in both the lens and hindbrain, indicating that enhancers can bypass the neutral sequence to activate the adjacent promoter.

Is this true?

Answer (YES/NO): YES